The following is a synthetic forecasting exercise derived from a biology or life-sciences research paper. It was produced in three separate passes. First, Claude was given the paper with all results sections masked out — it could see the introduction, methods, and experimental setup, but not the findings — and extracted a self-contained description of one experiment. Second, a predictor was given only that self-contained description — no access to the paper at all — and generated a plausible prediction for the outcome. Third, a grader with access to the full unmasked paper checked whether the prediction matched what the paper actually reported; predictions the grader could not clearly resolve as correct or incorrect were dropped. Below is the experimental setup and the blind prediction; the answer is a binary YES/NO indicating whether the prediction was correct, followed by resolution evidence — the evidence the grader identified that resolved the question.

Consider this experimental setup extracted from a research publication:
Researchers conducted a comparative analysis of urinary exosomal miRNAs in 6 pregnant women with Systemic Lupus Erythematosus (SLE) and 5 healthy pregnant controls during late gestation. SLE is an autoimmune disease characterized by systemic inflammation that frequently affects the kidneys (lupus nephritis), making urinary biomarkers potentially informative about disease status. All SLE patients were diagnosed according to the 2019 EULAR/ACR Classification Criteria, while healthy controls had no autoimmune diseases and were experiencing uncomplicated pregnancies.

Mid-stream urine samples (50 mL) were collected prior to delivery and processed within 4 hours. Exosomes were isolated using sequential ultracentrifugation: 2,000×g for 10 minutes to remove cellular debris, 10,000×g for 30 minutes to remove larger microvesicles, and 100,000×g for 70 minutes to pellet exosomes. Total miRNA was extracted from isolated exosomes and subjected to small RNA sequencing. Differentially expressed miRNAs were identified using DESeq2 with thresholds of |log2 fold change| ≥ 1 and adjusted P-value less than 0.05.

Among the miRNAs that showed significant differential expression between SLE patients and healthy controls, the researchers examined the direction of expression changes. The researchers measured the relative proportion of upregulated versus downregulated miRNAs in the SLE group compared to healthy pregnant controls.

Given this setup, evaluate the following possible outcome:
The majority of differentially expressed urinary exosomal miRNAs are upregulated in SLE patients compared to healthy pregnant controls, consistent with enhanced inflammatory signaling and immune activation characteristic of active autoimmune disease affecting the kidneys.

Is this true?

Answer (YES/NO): NO